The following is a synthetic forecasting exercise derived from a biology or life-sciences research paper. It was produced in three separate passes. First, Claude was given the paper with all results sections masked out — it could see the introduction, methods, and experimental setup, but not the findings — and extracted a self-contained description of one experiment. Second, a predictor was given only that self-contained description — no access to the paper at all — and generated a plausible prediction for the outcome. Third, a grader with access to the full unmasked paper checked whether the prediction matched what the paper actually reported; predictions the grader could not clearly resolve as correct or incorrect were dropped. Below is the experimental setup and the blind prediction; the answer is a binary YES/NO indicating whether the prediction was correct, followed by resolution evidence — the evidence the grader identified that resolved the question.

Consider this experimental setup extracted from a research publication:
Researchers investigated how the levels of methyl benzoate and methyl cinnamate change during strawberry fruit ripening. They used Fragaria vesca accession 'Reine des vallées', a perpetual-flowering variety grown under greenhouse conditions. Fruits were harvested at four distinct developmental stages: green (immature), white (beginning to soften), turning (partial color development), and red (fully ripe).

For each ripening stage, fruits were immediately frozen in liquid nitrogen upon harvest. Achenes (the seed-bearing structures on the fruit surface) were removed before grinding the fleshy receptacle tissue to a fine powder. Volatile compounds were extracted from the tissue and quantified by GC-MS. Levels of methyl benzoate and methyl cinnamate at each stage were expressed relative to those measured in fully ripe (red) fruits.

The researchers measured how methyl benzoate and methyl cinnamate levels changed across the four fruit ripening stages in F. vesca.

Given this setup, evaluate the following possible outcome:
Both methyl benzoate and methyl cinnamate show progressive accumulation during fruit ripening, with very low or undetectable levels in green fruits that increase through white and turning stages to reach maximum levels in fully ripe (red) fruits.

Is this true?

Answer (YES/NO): NO